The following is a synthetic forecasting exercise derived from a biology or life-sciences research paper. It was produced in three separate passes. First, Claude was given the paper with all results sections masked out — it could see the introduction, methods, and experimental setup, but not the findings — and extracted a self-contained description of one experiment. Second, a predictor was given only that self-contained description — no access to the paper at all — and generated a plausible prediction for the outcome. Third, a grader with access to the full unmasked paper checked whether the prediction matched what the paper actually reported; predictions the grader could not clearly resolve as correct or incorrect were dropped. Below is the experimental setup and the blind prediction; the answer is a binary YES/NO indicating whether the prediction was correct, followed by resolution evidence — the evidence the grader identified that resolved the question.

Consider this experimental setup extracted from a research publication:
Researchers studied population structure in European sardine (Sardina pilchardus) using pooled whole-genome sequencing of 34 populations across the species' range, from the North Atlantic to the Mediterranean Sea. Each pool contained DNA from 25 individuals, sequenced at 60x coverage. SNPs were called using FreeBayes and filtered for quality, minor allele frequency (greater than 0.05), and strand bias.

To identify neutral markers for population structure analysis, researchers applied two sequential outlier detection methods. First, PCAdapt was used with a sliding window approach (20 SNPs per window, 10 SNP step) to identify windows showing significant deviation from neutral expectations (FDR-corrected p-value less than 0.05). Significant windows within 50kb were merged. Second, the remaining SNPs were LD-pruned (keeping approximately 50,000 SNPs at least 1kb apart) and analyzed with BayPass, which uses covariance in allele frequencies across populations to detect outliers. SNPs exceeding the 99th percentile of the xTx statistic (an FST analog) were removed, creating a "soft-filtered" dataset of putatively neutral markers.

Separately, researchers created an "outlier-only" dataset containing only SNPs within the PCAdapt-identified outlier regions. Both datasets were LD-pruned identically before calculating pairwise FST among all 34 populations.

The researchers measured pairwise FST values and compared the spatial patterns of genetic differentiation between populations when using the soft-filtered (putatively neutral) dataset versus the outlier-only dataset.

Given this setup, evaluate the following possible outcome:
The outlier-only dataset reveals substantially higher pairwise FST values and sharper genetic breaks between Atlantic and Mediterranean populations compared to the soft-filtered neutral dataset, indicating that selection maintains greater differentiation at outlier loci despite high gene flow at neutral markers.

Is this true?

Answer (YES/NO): YES